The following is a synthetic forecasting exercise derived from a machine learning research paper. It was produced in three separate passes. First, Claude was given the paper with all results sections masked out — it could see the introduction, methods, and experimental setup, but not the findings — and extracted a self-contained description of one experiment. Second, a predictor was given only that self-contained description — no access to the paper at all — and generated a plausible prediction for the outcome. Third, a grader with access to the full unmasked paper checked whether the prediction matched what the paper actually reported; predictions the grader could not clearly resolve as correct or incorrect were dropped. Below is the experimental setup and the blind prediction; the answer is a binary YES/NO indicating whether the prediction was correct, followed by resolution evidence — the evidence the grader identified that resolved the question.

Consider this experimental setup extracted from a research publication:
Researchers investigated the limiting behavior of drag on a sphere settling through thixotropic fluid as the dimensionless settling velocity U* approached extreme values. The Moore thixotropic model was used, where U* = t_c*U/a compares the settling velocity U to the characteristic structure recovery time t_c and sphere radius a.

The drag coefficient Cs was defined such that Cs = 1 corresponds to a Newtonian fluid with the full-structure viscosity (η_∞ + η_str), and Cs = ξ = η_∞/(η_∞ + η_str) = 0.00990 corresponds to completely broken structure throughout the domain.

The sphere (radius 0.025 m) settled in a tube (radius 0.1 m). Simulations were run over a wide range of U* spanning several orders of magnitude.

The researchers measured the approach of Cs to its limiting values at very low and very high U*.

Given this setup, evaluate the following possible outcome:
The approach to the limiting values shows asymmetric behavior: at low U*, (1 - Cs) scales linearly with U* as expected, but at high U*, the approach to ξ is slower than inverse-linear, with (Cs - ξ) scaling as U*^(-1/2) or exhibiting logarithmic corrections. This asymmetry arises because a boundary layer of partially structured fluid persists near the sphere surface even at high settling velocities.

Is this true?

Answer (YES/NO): NO